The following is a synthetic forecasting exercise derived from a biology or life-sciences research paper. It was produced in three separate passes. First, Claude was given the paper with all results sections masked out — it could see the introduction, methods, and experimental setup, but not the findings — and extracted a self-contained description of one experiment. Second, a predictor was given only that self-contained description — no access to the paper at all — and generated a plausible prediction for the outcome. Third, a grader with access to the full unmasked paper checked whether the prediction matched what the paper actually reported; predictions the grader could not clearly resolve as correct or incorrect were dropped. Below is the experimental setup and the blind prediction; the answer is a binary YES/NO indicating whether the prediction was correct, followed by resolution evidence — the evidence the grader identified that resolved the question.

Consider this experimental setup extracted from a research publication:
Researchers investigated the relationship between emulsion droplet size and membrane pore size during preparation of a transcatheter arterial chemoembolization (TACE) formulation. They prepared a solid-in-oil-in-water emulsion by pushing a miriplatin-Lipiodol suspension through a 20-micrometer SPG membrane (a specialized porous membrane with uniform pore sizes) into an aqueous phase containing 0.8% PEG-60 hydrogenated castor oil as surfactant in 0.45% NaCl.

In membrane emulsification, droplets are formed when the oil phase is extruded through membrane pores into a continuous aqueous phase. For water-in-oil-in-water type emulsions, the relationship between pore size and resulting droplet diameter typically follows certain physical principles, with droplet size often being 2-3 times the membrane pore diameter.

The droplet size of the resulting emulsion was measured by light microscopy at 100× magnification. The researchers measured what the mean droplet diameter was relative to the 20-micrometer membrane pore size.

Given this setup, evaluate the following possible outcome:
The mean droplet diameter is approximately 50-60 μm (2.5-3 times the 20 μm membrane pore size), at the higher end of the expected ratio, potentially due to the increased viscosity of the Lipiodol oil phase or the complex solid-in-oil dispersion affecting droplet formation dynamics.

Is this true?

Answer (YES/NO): NO